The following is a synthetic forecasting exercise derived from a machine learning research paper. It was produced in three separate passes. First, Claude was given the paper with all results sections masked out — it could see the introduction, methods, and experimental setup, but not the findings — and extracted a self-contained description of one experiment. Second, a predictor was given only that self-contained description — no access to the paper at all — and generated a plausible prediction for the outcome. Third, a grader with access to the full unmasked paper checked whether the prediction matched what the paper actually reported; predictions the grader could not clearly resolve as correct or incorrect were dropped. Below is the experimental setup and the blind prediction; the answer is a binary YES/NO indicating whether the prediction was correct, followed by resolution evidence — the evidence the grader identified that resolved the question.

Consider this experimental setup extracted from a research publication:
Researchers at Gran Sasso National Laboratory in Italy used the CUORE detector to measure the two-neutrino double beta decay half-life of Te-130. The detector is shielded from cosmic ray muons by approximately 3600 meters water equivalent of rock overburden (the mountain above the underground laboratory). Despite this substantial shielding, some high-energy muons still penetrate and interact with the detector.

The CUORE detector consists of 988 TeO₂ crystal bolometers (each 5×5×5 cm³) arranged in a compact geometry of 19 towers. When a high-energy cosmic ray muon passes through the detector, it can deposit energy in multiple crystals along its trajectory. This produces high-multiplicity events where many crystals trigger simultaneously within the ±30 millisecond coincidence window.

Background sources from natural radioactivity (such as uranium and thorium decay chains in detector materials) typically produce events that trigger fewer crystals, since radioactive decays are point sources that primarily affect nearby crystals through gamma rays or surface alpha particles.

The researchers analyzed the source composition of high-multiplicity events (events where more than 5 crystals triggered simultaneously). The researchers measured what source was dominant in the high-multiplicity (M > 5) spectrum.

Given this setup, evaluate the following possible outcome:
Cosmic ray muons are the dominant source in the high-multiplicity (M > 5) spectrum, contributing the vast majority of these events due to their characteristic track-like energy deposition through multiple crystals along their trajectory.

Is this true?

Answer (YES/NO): YES